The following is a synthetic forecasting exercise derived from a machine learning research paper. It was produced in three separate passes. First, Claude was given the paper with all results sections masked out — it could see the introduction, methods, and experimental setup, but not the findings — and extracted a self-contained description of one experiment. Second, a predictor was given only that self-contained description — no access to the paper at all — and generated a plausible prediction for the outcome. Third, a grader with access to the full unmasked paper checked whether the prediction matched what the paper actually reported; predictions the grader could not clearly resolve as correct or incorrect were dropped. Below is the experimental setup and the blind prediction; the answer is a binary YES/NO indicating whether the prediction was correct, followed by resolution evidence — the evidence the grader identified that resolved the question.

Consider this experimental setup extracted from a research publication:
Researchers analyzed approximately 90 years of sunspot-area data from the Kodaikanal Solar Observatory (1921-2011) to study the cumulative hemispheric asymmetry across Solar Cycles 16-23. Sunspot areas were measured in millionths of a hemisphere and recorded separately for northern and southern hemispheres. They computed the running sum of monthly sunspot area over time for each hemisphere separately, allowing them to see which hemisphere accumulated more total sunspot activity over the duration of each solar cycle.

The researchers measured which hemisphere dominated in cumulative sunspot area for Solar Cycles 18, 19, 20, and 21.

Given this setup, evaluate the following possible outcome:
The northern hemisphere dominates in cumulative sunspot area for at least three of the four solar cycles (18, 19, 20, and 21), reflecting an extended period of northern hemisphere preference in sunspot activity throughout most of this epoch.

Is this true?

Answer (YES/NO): YES